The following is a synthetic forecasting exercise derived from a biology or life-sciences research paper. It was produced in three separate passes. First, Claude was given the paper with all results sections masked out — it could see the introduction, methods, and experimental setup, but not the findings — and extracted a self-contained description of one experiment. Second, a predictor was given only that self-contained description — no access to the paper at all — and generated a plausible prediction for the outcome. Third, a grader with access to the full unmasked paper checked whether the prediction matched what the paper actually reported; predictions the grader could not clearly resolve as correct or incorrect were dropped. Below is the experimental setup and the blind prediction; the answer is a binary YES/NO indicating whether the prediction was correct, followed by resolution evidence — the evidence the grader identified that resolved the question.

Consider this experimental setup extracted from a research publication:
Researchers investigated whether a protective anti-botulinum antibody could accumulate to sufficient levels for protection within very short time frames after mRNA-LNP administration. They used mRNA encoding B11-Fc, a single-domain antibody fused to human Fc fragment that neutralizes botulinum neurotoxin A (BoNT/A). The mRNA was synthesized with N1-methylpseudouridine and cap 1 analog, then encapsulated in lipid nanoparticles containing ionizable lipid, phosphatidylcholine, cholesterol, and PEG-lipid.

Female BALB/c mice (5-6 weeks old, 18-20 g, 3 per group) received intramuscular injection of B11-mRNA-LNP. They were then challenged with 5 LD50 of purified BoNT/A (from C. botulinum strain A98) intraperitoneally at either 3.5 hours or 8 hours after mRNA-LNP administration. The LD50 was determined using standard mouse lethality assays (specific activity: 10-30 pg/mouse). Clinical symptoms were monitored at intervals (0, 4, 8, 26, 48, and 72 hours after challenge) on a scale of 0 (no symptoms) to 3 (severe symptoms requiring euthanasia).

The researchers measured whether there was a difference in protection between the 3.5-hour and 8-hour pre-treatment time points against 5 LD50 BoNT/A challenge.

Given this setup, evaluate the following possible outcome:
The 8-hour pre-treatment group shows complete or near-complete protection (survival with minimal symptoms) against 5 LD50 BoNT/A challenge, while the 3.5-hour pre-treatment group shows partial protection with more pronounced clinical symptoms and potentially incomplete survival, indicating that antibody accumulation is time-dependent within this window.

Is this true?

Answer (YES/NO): NO